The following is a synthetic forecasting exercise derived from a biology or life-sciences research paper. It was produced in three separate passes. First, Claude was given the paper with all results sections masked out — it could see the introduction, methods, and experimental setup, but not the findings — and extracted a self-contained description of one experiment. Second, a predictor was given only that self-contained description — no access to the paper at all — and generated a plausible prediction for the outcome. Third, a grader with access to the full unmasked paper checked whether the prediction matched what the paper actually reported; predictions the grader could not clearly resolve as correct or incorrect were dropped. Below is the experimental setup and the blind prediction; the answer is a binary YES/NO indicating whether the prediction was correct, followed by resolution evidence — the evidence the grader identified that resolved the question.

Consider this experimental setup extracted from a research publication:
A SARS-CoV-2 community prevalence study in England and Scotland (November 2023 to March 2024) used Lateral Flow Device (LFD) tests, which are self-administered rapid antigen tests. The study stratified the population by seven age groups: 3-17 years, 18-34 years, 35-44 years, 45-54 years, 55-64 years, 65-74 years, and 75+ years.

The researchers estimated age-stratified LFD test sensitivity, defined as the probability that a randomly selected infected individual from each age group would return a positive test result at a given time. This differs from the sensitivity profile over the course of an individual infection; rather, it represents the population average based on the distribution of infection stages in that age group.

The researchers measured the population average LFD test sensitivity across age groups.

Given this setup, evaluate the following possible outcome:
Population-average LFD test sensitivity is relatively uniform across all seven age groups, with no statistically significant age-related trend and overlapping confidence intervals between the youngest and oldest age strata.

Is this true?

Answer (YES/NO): NO